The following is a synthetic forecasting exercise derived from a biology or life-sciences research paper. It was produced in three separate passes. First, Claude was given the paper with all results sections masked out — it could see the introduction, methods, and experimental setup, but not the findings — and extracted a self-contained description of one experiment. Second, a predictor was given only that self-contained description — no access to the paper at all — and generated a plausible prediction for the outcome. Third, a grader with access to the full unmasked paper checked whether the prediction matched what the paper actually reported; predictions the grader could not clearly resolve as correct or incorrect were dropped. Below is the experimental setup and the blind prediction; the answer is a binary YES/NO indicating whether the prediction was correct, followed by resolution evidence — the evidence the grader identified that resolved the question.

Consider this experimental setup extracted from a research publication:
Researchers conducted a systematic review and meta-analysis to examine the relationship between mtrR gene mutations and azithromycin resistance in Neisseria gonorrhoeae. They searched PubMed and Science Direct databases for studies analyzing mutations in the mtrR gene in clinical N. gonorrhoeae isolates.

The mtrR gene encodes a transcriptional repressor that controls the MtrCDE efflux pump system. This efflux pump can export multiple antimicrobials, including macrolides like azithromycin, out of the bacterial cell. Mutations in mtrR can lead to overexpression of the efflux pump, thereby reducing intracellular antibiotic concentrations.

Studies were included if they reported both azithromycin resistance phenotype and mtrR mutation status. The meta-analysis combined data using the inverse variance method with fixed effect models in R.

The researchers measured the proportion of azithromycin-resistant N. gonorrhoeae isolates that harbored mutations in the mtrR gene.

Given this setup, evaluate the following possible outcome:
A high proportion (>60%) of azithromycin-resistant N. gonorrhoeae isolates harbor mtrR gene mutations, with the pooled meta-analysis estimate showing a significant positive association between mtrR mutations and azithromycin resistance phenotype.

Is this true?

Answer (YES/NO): YES